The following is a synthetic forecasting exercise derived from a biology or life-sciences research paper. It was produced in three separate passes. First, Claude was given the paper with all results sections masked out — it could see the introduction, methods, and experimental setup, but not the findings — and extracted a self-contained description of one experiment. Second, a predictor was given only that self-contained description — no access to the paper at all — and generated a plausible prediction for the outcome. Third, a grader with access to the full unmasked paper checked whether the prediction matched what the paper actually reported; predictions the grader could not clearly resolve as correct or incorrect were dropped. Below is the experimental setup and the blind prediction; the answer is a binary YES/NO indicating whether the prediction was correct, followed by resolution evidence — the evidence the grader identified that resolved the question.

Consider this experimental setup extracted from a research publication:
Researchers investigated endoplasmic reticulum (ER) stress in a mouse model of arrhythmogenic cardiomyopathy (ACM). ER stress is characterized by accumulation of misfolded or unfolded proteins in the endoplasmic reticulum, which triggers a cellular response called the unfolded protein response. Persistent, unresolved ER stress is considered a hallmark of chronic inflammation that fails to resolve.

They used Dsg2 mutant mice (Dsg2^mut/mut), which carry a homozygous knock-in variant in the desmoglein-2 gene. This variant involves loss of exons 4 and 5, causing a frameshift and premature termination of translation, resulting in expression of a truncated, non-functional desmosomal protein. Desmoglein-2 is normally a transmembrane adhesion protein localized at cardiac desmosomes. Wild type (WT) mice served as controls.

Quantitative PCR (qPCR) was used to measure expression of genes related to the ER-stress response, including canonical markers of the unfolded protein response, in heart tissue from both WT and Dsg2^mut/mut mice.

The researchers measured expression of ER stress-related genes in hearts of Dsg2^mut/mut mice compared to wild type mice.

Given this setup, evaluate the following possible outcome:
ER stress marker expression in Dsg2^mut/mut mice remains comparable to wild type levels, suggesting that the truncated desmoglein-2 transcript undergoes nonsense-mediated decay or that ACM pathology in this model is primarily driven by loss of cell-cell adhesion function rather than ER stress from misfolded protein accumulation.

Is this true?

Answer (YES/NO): NO